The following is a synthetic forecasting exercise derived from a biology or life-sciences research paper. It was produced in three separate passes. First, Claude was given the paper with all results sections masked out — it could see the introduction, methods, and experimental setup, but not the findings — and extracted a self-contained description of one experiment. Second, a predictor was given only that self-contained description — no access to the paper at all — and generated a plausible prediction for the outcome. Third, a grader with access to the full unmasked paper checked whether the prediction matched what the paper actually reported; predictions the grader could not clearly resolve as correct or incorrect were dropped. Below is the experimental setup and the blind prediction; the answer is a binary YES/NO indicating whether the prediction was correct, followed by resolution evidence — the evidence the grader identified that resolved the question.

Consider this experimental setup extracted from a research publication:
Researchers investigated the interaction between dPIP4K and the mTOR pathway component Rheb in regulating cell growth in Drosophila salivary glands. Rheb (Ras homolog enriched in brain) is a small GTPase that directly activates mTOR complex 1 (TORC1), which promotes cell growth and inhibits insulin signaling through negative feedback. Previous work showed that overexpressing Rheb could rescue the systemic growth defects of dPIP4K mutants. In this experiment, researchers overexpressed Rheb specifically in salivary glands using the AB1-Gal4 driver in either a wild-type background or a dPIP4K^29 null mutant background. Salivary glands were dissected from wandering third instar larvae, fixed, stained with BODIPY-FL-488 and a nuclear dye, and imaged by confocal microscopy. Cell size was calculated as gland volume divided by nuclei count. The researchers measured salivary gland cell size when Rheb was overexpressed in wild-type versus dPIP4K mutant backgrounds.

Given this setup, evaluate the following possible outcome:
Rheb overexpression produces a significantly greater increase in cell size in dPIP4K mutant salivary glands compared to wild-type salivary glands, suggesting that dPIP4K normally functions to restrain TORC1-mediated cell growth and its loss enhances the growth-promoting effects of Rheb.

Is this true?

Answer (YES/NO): NO